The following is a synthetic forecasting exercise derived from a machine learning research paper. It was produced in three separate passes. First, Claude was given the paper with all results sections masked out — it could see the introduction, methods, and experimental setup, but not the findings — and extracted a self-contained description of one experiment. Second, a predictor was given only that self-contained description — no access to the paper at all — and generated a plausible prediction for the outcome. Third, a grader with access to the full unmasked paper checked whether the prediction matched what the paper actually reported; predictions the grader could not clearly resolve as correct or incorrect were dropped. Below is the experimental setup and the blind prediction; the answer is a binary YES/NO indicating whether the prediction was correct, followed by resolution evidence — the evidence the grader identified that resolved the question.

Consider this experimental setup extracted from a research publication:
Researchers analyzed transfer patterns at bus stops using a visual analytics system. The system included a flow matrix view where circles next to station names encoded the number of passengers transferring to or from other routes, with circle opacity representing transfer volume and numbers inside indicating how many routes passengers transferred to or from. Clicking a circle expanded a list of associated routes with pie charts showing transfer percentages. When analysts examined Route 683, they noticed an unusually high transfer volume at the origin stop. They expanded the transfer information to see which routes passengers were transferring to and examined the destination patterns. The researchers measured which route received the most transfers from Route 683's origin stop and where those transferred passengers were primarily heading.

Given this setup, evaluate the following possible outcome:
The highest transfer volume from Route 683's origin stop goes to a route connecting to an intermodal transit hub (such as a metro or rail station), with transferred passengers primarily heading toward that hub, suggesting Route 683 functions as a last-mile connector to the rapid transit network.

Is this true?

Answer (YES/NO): NO